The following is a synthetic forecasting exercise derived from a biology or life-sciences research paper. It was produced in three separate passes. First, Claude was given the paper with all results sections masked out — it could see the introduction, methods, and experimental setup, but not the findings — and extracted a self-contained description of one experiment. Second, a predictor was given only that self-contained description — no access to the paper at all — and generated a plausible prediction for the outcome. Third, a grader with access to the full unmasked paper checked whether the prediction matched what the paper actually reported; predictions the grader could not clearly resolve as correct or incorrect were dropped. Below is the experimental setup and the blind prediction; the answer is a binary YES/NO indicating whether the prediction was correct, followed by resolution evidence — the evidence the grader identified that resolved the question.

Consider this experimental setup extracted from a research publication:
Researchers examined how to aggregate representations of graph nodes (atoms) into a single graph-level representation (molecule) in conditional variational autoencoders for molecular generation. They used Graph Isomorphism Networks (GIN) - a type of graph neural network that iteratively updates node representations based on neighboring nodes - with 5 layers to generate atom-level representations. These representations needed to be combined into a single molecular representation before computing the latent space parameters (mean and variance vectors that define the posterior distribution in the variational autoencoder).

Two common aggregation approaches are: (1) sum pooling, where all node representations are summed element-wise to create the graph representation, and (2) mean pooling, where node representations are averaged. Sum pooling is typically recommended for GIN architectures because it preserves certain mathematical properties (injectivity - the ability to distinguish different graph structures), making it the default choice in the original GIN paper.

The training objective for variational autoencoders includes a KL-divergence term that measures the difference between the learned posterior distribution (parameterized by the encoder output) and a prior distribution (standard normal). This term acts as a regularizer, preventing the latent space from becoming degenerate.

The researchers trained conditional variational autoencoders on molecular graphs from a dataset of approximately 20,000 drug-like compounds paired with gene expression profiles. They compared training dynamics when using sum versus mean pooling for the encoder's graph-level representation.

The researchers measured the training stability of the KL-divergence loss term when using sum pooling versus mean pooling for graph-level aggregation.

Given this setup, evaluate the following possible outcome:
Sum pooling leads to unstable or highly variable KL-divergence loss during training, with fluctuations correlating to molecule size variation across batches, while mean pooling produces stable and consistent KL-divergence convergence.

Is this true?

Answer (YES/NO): NO